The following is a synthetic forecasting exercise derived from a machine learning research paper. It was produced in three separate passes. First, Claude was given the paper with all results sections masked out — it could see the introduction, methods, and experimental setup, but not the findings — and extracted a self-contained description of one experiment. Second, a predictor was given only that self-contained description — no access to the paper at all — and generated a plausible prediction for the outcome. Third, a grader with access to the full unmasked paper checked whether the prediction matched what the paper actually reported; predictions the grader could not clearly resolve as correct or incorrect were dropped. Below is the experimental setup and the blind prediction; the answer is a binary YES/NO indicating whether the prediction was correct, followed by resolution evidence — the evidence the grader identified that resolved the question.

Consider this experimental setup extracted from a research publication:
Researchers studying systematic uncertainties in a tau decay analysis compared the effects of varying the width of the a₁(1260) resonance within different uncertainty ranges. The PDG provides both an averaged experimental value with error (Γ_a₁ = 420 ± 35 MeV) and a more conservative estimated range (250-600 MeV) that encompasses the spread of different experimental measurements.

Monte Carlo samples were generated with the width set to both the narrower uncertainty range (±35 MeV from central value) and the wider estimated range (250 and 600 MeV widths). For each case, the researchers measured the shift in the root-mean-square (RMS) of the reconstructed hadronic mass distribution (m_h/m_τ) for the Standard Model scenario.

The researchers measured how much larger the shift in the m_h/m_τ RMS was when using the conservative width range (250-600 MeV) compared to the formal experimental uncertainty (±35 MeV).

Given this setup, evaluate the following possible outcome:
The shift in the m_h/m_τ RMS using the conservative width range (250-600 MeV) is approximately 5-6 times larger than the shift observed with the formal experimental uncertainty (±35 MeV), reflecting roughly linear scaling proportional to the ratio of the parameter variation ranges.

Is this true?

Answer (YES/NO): NO